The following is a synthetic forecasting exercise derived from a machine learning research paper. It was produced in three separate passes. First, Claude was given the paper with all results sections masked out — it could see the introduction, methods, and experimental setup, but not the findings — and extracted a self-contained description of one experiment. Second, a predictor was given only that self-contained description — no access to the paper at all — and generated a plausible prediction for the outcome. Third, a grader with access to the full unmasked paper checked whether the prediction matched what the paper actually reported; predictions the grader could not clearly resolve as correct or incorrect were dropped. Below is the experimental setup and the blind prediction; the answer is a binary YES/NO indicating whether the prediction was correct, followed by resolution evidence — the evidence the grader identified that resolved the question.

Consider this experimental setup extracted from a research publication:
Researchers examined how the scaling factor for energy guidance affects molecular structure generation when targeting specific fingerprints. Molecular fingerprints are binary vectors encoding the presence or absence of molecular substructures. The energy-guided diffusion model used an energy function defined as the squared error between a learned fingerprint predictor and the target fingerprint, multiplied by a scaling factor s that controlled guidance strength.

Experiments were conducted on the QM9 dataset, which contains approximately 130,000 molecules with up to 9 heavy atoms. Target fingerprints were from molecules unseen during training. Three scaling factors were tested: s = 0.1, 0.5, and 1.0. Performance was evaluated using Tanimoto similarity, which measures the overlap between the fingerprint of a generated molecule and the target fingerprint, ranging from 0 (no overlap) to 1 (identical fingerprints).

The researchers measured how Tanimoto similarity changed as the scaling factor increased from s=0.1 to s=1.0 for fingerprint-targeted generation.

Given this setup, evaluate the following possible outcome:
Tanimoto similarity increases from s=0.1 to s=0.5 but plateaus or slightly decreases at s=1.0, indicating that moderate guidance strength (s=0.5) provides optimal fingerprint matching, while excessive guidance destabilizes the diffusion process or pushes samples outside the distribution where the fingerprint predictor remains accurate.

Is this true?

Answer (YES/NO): NO